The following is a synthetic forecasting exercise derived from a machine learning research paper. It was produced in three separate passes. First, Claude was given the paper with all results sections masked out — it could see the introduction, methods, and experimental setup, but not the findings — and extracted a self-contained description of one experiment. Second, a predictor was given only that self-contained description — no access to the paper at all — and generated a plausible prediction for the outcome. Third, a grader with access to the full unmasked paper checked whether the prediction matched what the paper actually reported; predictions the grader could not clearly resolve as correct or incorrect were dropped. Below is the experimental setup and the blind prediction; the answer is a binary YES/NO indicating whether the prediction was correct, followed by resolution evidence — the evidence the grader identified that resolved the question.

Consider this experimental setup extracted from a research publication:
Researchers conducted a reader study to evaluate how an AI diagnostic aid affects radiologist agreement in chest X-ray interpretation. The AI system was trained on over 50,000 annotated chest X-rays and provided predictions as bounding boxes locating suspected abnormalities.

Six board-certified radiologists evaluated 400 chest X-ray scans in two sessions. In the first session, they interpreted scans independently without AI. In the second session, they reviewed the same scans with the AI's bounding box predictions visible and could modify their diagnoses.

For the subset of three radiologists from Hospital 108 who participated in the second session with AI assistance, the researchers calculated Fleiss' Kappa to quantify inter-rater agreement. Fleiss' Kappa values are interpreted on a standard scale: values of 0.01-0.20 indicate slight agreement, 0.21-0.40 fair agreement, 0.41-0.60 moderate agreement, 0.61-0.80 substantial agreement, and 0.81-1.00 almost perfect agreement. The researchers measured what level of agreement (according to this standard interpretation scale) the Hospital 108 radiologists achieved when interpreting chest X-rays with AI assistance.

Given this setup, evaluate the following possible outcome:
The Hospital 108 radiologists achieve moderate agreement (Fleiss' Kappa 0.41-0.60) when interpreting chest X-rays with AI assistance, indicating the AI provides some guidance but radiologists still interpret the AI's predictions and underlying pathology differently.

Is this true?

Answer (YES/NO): YES